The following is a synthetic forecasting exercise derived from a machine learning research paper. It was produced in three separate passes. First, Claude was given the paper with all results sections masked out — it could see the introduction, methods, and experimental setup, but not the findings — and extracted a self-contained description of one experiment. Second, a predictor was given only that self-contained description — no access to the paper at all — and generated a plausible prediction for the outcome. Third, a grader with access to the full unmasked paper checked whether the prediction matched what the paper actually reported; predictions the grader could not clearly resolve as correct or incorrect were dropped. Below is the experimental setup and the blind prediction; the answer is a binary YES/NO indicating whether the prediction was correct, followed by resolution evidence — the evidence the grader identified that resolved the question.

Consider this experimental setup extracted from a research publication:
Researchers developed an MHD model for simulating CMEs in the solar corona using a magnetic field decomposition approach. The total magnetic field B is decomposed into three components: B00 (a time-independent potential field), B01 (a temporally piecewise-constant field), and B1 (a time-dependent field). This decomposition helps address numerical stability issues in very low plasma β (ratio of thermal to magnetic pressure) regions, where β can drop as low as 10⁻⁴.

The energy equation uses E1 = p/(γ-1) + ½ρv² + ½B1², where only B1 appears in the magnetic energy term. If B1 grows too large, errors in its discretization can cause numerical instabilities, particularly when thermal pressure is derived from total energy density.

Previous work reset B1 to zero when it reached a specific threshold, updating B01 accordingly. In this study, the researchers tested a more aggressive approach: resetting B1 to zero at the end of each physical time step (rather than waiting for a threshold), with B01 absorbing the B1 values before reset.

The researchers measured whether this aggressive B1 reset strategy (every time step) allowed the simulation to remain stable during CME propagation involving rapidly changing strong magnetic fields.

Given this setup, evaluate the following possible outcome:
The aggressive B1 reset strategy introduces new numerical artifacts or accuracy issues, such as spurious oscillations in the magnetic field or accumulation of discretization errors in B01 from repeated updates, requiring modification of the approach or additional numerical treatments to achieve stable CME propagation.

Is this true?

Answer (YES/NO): NO